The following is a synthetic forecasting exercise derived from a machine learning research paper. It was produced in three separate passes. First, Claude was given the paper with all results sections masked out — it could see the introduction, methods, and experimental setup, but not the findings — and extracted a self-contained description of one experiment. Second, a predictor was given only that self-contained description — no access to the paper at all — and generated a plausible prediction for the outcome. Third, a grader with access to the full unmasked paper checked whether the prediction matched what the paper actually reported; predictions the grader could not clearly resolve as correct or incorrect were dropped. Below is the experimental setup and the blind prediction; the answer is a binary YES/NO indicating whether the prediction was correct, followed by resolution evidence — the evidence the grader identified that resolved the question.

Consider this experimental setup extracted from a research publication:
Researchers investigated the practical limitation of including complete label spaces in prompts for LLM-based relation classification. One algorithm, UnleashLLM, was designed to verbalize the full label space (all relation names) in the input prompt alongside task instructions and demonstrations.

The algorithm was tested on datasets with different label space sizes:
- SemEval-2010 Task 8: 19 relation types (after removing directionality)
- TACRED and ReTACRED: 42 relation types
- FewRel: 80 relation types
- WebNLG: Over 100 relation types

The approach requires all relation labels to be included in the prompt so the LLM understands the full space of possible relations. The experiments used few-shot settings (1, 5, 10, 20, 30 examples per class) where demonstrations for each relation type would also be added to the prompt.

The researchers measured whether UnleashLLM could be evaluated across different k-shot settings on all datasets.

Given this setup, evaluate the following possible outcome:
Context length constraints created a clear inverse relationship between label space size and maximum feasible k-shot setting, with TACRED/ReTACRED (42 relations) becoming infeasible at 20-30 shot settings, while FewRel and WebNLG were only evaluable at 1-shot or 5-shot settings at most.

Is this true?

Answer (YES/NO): NO